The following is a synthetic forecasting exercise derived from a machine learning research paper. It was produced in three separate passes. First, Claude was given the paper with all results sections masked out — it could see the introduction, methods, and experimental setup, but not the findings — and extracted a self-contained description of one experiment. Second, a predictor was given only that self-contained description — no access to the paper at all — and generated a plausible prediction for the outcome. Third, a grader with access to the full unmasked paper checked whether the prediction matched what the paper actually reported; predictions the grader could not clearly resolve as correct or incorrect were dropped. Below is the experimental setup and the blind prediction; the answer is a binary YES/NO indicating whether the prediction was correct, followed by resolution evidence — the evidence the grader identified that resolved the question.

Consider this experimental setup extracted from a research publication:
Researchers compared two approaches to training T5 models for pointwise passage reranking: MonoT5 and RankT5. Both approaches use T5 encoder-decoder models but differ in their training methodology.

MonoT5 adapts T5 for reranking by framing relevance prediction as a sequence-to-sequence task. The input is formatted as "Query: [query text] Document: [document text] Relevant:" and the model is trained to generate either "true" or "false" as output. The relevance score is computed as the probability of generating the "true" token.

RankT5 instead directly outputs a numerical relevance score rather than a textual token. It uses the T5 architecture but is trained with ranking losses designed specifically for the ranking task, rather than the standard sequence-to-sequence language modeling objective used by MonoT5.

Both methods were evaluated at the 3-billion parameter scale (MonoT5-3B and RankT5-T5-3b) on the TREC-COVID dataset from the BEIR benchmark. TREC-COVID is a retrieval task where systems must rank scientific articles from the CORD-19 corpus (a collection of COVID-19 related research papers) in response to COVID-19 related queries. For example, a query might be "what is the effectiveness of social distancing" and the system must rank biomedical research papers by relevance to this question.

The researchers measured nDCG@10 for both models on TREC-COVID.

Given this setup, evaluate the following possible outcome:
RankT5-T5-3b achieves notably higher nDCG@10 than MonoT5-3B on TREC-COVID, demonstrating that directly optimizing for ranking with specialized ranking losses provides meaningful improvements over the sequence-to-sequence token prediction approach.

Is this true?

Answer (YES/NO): NO